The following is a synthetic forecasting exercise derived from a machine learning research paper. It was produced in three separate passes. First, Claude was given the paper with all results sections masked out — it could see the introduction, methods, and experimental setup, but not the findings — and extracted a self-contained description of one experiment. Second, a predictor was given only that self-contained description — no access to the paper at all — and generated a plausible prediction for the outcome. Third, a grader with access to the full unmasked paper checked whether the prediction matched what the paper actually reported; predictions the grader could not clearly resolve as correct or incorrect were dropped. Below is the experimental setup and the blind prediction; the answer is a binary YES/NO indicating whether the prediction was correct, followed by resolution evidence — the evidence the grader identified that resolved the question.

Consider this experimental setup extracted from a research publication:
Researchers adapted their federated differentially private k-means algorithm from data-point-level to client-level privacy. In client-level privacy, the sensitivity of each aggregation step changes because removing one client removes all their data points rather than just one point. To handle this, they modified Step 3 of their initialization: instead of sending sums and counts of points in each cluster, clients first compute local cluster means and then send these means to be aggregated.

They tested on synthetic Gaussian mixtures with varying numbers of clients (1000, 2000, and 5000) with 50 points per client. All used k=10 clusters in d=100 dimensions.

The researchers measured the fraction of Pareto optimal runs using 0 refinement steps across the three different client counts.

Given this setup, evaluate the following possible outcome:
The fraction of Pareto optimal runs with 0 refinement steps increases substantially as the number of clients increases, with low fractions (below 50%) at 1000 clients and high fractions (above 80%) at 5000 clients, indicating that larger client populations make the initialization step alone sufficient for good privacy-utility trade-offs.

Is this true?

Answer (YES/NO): NO